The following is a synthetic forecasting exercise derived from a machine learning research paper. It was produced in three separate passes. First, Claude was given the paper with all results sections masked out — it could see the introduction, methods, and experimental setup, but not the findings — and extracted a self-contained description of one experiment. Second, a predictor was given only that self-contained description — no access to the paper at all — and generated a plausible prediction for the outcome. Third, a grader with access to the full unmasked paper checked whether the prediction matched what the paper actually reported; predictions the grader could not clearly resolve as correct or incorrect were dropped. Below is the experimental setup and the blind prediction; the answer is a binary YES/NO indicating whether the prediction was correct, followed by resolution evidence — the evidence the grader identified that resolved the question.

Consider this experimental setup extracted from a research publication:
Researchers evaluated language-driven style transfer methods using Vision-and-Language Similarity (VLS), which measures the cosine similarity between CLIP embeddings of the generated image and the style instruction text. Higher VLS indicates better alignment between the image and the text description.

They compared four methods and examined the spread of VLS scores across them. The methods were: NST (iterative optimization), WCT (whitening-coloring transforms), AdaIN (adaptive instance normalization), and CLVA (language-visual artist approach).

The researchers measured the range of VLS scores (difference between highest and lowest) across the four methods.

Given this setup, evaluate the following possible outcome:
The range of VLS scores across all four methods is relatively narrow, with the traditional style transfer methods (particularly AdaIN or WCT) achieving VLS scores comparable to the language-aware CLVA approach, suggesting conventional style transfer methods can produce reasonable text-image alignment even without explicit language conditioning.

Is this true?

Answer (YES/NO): NO